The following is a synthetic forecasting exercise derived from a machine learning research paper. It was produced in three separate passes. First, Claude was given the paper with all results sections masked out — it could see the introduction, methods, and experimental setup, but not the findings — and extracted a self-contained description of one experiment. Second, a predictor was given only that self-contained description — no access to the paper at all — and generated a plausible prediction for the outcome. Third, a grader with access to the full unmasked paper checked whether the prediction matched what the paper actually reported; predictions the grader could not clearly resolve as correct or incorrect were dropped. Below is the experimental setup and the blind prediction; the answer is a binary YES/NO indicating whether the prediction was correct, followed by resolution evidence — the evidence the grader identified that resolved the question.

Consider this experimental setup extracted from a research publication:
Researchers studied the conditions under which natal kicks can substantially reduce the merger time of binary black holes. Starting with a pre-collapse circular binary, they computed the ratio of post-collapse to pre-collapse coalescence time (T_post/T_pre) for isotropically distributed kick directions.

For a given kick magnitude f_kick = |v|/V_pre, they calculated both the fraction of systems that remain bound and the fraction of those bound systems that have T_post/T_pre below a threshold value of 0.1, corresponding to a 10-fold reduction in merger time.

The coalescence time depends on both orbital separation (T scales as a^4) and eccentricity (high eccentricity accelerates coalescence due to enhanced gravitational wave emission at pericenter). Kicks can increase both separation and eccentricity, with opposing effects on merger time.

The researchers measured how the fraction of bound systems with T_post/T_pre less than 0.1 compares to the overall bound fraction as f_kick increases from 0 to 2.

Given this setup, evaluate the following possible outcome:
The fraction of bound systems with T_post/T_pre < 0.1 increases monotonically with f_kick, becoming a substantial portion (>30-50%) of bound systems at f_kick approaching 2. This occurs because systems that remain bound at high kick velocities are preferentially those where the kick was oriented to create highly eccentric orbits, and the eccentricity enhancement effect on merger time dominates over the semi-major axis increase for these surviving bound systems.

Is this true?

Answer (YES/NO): NO